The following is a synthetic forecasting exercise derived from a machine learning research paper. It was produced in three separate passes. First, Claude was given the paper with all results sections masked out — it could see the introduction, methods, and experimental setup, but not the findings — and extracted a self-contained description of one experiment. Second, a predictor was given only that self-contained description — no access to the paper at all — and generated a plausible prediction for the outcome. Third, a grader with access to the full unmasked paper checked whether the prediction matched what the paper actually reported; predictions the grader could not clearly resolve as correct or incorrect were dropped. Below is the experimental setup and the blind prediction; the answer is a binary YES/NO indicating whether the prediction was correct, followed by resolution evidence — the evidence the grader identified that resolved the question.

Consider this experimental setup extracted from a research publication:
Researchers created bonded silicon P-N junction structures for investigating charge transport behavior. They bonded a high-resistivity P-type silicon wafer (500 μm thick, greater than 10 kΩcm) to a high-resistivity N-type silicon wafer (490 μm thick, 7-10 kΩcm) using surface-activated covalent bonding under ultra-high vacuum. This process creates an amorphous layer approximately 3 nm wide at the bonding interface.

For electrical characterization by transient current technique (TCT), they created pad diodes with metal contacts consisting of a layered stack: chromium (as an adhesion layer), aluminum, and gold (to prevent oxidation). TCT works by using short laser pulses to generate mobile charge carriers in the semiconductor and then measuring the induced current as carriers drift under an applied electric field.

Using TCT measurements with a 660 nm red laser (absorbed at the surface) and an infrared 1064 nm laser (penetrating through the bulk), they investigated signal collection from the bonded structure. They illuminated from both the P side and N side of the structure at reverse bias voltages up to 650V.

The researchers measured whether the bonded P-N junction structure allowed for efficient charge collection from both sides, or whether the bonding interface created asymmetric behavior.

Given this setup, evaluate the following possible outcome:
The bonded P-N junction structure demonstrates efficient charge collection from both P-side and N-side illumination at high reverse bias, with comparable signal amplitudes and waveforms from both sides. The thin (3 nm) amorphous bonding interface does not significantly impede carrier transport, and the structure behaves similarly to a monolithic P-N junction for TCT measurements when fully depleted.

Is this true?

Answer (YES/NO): NO